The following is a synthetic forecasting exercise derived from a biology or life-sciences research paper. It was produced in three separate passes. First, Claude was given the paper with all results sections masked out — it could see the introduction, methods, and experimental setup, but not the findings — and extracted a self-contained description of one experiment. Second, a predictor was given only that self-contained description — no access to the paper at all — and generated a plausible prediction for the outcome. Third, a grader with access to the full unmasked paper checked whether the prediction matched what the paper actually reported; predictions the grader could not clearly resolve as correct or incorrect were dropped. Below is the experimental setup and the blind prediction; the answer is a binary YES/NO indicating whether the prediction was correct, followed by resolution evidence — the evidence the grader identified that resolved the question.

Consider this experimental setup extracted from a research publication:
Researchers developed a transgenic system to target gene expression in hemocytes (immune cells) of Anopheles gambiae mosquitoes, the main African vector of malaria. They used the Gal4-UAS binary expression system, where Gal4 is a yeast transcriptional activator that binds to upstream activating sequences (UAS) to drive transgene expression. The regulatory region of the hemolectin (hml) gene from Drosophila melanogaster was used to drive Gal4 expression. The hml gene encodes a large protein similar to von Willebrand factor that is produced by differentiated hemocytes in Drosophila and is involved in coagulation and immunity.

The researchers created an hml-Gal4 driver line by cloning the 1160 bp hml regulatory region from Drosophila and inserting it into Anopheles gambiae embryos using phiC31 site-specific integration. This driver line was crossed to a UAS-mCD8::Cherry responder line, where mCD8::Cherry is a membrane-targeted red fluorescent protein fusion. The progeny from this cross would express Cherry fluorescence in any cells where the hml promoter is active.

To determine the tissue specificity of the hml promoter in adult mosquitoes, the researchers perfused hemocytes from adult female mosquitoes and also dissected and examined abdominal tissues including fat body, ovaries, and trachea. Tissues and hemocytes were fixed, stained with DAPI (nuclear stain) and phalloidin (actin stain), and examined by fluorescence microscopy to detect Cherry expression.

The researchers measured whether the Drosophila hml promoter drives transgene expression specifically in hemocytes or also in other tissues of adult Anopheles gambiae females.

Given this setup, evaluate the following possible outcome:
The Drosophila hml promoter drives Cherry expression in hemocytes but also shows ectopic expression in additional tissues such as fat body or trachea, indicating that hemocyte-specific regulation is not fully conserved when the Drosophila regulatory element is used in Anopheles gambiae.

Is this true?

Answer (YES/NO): NO